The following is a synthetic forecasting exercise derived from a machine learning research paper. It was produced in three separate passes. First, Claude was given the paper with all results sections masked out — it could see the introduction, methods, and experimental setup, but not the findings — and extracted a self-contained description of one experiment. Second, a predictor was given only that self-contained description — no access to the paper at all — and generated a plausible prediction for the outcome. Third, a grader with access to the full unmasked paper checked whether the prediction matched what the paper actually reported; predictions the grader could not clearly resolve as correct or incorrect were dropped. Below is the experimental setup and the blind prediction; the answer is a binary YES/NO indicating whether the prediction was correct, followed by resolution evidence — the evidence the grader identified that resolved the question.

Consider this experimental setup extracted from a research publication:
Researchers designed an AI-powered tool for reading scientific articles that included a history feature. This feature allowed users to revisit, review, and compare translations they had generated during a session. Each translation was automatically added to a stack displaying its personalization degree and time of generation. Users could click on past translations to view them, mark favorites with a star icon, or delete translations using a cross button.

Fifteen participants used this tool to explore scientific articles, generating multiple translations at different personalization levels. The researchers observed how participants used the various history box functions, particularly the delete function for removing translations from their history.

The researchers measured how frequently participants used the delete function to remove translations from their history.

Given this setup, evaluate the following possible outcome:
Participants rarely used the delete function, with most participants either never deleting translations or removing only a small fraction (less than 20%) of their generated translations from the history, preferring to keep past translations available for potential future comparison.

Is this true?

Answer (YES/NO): YES